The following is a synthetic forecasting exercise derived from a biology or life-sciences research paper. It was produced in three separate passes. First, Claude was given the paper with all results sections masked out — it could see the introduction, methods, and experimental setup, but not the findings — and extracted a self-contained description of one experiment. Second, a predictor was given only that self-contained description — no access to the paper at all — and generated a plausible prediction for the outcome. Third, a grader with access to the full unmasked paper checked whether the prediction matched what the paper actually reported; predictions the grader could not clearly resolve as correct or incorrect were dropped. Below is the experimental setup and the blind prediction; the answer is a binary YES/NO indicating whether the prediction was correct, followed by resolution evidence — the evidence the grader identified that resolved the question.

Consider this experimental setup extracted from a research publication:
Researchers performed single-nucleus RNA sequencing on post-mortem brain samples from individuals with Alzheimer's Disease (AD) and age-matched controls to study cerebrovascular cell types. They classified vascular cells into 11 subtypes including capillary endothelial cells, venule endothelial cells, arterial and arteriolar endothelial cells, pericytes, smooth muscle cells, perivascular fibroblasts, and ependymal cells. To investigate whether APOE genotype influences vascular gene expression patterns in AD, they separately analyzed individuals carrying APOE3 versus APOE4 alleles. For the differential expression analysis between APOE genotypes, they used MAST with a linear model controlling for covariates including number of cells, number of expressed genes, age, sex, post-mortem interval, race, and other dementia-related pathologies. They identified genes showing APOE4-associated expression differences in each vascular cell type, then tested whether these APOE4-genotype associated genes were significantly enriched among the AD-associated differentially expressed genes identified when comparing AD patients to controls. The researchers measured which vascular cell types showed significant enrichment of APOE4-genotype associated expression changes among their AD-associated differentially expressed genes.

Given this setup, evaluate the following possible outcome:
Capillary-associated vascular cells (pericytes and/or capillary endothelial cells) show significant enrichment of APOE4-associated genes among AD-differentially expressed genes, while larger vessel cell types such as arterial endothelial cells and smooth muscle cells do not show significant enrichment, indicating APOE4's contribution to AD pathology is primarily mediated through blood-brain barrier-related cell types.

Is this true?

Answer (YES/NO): YES